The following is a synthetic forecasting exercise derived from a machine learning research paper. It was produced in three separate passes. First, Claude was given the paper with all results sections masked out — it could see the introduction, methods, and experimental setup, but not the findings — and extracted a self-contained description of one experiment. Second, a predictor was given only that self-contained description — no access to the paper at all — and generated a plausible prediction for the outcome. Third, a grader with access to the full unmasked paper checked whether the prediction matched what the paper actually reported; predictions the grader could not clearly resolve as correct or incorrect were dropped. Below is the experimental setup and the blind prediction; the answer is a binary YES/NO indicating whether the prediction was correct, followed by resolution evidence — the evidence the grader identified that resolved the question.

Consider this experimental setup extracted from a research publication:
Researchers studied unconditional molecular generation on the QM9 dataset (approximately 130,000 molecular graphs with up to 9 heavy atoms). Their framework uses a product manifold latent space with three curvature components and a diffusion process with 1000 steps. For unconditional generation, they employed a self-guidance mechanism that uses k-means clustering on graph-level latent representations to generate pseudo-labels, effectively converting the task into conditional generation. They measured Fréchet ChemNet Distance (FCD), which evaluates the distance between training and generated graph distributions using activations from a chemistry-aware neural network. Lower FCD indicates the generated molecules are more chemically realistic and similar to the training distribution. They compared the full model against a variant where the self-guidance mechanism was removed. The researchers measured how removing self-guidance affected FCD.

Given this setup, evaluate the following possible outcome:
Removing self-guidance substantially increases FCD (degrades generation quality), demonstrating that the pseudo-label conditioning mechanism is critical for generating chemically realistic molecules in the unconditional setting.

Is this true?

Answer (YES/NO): NO